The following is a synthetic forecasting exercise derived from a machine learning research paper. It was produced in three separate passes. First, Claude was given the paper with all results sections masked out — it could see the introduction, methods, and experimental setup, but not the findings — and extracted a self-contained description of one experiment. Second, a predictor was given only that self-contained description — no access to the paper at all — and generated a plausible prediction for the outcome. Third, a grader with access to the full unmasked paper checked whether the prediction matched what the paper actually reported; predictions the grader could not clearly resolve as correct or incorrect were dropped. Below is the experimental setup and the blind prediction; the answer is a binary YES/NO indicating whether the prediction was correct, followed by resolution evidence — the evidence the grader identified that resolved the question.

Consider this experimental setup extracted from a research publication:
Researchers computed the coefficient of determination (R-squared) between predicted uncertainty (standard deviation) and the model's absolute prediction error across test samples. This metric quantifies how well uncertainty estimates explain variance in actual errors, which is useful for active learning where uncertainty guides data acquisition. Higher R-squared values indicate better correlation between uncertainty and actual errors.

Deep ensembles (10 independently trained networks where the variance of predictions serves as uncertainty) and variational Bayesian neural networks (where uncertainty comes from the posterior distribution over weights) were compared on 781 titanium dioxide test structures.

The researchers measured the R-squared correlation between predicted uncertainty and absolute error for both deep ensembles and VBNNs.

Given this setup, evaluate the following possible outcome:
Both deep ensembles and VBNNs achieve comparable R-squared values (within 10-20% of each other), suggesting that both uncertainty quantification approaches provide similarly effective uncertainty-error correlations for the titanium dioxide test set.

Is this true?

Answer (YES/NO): NO